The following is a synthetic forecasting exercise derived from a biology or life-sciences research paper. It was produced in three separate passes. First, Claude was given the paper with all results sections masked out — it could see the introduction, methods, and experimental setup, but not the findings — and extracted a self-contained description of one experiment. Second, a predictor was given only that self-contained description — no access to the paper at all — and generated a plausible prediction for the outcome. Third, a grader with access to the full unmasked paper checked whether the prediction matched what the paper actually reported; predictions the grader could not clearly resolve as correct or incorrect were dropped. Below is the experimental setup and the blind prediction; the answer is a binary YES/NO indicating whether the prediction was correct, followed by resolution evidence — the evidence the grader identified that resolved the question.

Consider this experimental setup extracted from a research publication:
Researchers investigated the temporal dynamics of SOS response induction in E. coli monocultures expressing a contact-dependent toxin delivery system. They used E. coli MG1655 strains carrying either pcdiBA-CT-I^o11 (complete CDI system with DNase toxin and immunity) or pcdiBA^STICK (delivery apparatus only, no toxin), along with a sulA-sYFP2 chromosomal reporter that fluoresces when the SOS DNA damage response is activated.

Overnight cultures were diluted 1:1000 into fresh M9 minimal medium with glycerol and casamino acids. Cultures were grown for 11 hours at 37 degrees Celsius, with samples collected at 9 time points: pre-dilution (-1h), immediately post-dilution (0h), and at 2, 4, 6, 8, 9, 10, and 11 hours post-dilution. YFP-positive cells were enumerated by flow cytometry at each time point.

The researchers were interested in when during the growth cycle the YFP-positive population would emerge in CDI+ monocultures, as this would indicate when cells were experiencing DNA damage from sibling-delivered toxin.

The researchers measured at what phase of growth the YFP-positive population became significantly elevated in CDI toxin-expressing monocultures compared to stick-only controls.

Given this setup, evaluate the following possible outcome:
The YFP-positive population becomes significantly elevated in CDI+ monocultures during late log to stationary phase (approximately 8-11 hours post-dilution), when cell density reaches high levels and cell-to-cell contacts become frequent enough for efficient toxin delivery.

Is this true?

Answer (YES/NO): YES